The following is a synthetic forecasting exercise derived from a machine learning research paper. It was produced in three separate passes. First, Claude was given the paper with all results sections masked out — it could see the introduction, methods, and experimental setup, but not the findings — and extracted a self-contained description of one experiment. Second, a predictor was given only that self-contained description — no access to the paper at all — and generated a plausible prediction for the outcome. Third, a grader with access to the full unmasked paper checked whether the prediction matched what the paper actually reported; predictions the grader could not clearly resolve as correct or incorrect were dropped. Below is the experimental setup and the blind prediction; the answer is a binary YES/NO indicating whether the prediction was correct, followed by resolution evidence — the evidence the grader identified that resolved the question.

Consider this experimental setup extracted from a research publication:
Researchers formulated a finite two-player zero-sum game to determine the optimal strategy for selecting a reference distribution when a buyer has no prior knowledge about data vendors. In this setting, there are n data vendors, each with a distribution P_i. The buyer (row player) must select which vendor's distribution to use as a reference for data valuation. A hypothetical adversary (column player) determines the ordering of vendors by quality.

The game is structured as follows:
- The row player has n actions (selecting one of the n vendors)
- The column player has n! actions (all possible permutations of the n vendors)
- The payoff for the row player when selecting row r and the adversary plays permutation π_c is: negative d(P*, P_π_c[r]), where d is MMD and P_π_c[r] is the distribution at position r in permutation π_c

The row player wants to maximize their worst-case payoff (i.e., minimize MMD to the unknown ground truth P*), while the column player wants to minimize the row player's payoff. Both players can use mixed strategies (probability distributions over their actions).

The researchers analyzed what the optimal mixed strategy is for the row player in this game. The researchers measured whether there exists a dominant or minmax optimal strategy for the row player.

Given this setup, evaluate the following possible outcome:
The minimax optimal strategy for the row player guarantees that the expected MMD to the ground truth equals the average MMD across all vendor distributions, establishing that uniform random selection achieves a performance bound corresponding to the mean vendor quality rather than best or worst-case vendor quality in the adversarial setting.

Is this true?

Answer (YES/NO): YES